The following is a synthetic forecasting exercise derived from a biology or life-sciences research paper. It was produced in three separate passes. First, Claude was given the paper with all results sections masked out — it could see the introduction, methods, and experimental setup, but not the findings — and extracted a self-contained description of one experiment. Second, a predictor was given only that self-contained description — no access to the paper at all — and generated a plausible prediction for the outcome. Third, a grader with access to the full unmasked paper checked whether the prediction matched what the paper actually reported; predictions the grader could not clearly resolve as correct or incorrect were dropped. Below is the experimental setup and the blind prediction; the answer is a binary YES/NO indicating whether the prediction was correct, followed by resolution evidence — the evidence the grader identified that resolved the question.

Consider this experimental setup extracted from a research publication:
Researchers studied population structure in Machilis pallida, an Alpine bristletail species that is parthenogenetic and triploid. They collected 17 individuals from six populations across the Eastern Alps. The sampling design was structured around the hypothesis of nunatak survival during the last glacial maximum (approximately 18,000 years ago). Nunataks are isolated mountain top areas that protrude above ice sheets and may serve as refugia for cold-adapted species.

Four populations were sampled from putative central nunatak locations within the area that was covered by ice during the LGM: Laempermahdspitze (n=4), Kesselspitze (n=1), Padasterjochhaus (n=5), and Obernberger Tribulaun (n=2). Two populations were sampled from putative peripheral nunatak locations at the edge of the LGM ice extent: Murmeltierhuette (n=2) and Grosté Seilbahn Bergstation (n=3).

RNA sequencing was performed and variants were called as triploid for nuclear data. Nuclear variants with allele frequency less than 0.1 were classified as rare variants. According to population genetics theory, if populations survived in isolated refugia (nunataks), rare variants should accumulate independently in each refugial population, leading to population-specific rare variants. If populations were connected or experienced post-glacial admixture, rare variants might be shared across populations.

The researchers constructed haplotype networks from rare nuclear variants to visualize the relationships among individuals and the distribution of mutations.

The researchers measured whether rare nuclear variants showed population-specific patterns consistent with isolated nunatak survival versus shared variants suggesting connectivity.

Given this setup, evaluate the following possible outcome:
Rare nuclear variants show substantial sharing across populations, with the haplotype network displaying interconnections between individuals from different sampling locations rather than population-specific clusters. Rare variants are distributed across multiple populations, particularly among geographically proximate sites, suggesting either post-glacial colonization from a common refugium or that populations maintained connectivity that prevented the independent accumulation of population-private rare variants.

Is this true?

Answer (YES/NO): NO